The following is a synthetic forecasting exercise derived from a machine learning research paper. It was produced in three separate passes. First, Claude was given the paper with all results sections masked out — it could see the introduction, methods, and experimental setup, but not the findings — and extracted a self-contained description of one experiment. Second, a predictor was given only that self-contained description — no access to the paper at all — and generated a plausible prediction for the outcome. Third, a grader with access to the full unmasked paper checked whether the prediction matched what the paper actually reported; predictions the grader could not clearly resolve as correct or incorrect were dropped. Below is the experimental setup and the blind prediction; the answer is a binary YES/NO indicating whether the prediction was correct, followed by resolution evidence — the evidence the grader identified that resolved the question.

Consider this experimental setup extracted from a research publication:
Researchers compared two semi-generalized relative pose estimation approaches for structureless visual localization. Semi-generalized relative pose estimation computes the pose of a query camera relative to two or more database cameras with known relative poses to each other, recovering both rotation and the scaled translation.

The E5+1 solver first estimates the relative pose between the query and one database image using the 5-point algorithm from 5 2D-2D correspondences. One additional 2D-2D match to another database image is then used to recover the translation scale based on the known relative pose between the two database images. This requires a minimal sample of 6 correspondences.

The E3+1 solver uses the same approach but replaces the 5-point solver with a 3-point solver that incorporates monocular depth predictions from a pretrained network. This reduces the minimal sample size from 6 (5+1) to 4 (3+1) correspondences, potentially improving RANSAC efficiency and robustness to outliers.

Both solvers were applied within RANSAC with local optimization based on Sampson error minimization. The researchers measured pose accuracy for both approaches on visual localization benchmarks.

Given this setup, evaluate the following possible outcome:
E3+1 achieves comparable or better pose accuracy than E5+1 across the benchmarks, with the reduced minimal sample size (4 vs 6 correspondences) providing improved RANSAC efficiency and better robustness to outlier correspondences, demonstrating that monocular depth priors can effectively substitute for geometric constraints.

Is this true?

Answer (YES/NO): NO